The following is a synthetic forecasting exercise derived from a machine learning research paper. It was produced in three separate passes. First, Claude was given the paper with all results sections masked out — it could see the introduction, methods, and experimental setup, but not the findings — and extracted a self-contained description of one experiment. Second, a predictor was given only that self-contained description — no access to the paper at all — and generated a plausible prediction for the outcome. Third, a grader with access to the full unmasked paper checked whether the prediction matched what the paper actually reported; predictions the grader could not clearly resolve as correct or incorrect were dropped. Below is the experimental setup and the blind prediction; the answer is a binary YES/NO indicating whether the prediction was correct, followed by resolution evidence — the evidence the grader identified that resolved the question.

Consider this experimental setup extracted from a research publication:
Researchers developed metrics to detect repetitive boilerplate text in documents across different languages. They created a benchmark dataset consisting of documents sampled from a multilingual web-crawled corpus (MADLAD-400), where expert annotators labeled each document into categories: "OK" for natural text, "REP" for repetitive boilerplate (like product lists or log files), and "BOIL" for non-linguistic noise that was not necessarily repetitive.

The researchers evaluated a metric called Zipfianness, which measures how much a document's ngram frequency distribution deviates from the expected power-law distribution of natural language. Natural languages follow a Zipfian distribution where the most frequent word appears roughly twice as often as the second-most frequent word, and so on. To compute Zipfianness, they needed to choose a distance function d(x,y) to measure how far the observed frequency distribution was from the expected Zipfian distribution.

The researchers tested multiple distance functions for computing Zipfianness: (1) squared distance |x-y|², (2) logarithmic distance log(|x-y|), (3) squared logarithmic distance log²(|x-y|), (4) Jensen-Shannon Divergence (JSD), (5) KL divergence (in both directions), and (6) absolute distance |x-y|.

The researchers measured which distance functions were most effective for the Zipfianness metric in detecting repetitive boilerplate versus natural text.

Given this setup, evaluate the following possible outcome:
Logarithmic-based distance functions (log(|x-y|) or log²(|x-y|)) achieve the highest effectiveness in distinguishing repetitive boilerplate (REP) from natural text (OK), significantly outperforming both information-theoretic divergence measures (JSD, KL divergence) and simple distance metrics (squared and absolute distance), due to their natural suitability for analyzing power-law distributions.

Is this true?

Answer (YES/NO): NO